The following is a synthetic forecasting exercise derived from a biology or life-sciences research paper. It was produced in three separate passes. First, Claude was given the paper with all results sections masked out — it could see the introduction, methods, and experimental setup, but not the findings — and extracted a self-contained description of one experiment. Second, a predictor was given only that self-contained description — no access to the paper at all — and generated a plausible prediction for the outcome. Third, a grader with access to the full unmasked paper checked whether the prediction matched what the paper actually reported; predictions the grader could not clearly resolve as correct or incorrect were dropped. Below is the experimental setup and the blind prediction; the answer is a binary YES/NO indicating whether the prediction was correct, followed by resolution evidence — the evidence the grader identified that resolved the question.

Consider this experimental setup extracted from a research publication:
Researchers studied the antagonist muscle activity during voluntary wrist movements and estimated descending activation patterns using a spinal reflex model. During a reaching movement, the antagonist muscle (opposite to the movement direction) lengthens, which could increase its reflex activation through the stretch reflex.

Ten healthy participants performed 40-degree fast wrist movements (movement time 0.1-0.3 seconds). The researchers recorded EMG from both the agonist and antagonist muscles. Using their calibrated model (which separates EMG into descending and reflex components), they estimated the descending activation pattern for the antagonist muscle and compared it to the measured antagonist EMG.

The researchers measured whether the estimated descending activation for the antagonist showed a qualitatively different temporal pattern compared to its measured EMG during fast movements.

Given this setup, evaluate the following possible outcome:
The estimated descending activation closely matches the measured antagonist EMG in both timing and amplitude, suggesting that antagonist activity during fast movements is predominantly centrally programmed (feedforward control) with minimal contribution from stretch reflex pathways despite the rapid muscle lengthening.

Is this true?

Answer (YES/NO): NO